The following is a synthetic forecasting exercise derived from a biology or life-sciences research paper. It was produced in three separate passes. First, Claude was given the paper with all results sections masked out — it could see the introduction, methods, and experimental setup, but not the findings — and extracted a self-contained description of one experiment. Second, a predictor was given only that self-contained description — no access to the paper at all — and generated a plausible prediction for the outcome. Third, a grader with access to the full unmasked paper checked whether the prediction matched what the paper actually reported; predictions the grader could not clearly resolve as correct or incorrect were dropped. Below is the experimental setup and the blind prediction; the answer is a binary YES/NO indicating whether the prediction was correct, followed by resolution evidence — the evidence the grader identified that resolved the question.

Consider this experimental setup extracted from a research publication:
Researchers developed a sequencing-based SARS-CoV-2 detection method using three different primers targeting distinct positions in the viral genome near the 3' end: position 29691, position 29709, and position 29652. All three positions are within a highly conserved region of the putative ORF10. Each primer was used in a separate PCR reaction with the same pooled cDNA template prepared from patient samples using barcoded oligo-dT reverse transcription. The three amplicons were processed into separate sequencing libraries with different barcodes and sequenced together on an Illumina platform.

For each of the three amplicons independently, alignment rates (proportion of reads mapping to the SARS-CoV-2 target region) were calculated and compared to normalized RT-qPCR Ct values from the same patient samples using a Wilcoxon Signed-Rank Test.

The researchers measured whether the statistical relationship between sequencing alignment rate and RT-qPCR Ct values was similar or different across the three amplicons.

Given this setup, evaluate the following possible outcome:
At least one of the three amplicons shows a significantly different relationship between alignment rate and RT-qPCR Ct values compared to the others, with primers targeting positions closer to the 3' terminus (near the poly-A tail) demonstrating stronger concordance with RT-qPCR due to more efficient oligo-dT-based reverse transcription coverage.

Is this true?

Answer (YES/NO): NO